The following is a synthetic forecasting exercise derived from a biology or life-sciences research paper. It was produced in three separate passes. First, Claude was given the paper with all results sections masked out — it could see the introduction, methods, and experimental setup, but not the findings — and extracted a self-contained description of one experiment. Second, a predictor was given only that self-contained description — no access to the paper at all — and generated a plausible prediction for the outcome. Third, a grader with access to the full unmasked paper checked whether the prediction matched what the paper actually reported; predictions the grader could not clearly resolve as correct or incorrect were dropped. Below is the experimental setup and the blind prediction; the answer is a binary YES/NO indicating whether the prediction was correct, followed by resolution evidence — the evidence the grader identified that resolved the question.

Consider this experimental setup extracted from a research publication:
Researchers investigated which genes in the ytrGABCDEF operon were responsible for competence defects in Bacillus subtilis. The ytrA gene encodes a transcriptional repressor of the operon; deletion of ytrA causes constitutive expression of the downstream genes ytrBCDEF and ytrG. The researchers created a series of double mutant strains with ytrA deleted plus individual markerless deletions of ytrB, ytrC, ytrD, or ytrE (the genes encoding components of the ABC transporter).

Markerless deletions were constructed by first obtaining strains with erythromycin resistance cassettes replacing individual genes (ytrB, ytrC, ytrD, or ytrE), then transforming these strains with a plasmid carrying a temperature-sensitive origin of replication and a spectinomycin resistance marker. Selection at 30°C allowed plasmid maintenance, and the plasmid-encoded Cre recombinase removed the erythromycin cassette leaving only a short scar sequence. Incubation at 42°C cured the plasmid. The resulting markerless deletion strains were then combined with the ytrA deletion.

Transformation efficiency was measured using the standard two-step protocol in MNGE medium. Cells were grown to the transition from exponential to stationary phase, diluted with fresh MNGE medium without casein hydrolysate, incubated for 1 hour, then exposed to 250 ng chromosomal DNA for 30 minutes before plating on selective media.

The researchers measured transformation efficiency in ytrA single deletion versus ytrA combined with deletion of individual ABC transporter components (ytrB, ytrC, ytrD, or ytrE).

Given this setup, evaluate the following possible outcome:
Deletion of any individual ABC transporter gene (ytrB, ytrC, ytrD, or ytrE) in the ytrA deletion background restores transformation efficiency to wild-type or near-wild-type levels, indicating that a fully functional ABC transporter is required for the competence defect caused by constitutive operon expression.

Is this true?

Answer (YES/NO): NO